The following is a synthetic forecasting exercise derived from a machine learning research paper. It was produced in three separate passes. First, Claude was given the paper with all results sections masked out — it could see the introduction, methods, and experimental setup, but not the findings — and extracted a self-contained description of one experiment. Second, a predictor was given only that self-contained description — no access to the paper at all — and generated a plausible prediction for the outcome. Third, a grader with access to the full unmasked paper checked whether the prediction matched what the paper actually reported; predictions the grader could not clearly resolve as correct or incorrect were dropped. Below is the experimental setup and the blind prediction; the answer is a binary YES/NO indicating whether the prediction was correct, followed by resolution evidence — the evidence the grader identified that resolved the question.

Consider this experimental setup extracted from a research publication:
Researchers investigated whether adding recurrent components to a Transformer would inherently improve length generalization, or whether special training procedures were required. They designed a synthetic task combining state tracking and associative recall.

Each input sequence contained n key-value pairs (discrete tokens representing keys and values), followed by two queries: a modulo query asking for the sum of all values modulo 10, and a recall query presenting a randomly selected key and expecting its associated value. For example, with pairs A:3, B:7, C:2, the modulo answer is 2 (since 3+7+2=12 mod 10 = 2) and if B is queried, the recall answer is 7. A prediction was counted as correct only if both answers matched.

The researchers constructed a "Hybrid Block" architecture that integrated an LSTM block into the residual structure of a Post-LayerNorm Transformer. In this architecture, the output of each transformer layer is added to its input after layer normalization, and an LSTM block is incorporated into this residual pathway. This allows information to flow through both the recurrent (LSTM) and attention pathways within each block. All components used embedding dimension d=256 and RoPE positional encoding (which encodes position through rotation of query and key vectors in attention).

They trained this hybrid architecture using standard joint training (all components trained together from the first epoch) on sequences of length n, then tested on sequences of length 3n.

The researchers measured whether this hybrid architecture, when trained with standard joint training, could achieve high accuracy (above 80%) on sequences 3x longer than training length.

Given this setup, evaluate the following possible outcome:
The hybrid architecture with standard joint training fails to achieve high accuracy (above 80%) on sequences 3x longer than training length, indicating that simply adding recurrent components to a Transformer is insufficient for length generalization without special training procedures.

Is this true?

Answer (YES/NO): YES